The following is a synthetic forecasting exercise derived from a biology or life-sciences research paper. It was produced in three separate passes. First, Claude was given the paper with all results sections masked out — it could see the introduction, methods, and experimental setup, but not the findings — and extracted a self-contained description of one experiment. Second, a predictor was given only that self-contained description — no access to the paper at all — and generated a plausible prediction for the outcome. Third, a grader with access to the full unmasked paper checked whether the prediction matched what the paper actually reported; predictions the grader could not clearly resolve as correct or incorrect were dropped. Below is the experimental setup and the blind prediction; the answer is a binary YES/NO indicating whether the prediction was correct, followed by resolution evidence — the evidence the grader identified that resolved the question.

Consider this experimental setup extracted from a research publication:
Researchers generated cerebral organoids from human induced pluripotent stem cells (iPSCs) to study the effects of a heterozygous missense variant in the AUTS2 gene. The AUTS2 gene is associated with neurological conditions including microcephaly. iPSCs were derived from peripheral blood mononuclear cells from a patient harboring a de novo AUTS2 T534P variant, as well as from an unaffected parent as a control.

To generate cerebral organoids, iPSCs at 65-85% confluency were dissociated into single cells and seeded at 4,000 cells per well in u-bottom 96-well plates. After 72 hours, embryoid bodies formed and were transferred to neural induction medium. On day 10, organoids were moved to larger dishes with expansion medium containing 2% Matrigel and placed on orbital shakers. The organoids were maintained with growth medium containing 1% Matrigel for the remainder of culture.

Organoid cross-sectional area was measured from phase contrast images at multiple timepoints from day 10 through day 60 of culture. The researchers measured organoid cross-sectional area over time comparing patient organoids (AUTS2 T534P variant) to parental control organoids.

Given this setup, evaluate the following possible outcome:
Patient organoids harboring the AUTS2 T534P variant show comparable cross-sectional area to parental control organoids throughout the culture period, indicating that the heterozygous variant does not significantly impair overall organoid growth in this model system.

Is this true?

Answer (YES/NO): NO